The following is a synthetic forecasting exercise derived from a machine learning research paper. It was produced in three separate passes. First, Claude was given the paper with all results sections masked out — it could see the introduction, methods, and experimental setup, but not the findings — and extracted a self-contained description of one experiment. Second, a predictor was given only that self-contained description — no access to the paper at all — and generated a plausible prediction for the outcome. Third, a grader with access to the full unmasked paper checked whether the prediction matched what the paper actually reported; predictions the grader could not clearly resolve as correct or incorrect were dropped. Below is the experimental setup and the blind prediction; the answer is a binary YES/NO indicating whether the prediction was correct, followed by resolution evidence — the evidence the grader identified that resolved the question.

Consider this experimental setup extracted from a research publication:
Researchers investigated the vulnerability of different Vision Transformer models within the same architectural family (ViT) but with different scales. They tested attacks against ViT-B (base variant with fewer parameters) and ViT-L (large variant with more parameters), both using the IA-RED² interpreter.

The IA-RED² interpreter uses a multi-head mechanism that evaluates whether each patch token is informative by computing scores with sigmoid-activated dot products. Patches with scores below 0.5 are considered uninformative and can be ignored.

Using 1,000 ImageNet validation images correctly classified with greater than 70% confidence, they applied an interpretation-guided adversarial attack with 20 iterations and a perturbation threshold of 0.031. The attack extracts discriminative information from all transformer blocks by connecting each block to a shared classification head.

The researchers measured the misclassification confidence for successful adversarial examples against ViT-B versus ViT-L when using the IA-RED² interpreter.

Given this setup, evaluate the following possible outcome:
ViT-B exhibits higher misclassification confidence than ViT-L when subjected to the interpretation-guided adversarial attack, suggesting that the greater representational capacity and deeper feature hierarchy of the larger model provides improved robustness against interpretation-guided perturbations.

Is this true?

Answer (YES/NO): YES